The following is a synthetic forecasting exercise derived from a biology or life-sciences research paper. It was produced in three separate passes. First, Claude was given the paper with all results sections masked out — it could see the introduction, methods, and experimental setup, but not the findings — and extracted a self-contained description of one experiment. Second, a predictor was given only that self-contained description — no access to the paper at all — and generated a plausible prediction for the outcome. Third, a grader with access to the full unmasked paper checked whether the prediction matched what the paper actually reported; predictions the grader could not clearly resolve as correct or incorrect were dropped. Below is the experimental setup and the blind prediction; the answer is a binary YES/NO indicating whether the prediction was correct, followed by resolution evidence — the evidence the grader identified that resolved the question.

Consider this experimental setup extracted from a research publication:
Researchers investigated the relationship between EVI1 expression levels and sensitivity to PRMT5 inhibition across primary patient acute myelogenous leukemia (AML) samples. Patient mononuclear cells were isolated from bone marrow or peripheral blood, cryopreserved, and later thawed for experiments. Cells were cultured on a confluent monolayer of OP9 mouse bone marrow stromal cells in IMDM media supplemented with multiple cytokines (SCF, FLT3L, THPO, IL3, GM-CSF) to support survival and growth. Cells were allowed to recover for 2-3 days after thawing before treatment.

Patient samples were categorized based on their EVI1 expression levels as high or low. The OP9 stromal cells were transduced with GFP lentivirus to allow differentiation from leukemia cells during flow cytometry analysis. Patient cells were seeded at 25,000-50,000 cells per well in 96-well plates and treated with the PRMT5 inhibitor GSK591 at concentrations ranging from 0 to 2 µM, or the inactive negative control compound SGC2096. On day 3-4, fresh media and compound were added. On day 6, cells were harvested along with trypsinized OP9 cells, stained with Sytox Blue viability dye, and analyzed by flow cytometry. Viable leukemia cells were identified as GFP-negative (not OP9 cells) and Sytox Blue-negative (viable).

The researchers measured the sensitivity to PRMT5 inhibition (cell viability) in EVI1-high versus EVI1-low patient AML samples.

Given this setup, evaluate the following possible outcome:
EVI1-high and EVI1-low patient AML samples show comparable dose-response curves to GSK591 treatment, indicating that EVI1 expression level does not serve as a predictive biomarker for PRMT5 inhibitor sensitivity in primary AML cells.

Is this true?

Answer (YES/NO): NO